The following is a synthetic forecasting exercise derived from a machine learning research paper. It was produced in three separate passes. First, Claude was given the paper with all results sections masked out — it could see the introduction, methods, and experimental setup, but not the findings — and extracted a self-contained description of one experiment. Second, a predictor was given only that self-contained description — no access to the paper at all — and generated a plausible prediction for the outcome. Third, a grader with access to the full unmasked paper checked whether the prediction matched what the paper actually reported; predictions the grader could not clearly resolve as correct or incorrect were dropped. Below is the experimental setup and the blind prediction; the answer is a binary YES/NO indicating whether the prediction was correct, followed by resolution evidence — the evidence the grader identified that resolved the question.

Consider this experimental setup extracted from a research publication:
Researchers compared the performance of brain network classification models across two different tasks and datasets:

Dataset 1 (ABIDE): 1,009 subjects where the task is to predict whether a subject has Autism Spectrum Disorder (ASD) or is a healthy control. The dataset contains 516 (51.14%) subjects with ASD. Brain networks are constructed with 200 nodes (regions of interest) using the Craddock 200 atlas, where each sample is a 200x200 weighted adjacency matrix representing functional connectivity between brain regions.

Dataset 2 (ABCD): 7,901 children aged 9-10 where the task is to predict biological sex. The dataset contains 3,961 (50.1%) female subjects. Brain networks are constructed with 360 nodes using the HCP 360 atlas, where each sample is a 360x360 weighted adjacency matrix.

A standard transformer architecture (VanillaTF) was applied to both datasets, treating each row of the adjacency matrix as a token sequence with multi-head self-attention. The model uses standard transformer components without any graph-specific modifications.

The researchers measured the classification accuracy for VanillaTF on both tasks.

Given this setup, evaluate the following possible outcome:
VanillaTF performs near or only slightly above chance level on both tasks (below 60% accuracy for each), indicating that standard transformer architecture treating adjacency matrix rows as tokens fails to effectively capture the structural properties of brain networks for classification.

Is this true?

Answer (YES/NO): NO